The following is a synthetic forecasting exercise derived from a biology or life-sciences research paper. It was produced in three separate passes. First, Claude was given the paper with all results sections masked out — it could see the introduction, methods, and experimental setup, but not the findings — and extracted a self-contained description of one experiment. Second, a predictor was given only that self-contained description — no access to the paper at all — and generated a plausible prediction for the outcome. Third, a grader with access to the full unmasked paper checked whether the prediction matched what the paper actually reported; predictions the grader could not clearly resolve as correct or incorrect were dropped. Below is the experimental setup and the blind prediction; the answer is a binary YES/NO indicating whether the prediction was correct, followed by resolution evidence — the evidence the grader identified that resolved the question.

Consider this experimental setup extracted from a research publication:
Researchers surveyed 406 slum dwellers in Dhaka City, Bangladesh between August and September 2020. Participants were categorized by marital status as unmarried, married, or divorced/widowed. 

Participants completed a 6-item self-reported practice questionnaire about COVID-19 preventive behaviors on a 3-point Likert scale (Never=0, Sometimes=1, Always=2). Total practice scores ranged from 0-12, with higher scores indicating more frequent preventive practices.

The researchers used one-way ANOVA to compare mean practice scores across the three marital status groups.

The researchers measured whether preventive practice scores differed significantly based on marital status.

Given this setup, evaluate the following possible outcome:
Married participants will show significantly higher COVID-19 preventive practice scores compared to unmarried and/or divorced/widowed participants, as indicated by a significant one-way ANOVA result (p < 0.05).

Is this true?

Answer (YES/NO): NO